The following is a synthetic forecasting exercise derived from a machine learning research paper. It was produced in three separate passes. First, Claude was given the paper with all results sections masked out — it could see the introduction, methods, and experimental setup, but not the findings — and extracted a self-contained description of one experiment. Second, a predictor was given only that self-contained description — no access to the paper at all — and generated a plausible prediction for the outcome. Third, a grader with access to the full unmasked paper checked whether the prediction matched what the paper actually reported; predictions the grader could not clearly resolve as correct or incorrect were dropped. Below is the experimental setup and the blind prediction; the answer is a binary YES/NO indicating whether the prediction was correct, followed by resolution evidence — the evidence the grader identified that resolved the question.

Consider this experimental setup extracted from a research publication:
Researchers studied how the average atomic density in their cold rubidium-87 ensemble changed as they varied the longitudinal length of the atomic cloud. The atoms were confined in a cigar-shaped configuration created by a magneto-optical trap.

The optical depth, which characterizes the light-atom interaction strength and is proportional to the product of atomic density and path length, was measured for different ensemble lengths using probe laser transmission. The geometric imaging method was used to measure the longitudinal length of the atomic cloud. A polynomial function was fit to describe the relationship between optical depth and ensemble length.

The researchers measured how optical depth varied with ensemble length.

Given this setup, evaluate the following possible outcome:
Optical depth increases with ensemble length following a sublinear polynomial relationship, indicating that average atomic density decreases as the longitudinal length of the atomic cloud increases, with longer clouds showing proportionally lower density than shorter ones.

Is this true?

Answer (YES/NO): NO